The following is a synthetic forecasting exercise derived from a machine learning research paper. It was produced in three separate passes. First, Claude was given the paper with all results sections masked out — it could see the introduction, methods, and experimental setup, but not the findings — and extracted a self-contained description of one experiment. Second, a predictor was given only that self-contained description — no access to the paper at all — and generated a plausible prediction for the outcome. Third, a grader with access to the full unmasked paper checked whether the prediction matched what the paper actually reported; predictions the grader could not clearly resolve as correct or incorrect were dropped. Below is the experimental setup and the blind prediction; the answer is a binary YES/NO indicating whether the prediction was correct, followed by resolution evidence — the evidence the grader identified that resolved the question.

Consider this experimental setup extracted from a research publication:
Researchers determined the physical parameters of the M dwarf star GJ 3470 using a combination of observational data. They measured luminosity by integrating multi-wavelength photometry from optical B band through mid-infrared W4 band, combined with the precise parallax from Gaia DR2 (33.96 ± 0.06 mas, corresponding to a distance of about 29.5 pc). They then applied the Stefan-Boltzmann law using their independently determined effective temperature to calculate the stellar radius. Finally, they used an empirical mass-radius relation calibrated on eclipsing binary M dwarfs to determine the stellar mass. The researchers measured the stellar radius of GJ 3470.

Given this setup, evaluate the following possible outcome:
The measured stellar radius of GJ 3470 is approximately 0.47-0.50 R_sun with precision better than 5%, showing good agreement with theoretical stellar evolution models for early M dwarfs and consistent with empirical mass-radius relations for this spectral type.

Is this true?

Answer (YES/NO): YES